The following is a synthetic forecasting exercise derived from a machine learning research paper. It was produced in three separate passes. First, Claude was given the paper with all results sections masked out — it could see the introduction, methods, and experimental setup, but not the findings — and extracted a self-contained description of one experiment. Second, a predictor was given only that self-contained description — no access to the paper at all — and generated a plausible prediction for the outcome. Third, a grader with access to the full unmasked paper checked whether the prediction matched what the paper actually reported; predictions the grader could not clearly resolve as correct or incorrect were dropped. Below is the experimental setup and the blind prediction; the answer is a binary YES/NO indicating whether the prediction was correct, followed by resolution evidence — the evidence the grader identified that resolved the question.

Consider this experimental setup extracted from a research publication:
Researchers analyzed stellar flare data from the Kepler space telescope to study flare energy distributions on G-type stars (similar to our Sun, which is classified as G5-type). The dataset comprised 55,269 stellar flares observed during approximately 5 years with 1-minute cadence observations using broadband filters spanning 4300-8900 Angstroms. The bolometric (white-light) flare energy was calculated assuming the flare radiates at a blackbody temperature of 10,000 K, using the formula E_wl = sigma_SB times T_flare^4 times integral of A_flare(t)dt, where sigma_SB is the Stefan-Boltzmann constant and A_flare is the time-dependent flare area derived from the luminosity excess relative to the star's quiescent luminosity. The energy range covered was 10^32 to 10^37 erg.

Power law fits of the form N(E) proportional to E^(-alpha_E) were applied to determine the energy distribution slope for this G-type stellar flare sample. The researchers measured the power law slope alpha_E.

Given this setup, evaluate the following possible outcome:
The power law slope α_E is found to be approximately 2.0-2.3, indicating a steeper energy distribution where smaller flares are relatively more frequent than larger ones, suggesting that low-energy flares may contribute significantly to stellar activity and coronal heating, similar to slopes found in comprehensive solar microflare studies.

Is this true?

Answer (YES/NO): YES